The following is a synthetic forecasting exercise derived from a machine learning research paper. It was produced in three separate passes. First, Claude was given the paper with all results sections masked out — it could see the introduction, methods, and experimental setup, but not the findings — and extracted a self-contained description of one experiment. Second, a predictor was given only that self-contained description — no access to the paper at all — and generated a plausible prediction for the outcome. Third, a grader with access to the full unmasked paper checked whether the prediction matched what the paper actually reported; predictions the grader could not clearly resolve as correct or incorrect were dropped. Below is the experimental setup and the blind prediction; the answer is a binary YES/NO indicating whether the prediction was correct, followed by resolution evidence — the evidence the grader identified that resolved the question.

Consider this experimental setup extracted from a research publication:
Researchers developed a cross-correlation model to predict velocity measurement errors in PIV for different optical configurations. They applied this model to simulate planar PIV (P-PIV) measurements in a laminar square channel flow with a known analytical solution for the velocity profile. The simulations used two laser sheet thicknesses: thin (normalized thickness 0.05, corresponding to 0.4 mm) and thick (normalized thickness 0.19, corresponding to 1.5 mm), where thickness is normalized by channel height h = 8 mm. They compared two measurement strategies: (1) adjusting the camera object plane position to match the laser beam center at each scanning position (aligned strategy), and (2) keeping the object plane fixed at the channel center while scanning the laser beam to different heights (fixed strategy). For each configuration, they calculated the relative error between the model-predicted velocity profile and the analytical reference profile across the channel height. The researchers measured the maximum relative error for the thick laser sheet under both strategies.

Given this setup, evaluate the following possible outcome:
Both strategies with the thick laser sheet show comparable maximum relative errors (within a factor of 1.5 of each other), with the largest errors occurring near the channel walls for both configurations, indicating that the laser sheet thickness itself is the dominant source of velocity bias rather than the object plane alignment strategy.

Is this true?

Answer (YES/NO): NO